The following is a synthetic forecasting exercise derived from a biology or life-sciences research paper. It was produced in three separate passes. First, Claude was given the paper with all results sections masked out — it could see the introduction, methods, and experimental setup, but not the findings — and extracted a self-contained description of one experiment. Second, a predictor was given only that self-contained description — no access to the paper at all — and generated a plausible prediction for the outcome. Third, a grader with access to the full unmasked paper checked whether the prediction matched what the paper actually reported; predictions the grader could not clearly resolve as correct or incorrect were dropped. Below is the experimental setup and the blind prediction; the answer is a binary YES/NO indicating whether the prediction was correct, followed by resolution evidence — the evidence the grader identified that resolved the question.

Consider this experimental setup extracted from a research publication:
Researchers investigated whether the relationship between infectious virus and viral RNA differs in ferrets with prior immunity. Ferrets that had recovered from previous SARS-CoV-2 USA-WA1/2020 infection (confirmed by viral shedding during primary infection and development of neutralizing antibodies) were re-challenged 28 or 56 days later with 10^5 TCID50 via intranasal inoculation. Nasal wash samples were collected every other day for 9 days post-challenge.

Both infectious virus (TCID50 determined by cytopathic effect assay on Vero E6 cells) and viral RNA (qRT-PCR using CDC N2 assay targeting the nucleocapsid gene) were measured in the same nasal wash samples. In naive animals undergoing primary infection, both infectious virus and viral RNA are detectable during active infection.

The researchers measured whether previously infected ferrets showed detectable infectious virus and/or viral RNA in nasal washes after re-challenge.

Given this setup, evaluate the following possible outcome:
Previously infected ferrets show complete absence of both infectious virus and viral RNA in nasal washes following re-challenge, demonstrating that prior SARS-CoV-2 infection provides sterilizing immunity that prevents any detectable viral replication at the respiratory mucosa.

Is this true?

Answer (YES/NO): NO